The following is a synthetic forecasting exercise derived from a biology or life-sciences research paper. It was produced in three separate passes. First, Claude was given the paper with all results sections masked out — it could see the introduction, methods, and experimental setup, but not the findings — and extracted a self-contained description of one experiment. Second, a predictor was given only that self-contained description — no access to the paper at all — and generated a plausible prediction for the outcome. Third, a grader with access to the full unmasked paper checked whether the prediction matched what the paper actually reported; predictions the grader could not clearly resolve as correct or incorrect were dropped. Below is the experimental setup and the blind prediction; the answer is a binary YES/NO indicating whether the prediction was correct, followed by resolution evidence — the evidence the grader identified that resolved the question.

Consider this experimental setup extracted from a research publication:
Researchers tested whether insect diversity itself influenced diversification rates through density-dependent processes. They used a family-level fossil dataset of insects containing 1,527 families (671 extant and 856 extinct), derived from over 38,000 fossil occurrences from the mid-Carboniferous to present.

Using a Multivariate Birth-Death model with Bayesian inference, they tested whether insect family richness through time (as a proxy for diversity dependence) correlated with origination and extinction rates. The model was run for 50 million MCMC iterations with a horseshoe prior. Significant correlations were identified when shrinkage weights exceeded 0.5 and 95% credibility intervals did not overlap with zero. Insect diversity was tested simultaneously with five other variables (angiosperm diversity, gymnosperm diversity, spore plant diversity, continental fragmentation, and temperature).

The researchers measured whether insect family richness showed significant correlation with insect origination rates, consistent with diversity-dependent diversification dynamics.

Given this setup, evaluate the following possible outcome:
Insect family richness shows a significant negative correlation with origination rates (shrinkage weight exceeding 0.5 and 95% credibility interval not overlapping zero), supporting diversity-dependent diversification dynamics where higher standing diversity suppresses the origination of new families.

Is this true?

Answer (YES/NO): YES